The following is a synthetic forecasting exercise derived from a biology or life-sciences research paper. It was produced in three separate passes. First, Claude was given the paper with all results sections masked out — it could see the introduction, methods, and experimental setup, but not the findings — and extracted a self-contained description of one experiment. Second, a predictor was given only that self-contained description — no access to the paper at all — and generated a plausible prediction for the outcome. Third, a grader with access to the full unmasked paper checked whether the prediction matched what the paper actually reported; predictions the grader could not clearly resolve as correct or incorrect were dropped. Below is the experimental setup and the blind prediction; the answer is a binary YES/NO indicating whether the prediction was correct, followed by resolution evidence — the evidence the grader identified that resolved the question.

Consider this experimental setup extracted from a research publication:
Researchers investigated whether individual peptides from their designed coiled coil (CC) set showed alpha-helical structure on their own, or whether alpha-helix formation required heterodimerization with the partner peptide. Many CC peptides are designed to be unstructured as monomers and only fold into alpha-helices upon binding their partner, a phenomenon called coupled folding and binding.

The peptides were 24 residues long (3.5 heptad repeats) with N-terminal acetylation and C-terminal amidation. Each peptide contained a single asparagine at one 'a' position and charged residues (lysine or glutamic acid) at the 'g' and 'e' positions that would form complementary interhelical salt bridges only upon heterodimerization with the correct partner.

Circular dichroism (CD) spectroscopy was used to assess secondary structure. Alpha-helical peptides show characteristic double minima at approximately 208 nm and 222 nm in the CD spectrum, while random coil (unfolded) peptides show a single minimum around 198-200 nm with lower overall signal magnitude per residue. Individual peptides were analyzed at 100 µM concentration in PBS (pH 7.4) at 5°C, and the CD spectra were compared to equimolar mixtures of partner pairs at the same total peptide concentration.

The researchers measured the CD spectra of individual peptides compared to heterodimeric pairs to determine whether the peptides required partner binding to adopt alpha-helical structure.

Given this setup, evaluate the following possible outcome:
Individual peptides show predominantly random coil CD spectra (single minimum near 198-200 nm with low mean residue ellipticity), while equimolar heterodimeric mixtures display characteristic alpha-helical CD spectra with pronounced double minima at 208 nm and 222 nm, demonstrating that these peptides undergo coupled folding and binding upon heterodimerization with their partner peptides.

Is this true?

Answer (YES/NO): NO